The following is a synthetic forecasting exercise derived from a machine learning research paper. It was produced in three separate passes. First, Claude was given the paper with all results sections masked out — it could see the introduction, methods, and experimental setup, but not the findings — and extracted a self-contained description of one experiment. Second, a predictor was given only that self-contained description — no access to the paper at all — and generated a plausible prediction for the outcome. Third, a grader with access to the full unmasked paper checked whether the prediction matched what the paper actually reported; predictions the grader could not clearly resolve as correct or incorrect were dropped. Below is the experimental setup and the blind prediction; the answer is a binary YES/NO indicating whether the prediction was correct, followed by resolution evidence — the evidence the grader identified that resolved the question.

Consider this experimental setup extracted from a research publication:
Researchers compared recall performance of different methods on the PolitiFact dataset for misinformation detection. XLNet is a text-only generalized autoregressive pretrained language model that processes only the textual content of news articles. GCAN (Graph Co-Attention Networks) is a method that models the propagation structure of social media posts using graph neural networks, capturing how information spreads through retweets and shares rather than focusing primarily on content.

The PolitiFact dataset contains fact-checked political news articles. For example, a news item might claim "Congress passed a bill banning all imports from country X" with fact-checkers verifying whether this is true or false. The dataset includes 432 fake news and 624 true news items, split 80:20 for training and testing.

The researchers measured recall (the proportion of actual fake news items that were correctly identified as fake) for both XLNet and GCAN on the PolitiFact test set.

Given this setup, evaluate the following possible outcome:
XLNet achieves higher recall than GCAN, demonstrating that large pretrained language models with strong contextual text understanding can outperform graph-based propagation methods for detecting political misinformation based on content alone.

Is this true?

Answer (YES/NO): NO